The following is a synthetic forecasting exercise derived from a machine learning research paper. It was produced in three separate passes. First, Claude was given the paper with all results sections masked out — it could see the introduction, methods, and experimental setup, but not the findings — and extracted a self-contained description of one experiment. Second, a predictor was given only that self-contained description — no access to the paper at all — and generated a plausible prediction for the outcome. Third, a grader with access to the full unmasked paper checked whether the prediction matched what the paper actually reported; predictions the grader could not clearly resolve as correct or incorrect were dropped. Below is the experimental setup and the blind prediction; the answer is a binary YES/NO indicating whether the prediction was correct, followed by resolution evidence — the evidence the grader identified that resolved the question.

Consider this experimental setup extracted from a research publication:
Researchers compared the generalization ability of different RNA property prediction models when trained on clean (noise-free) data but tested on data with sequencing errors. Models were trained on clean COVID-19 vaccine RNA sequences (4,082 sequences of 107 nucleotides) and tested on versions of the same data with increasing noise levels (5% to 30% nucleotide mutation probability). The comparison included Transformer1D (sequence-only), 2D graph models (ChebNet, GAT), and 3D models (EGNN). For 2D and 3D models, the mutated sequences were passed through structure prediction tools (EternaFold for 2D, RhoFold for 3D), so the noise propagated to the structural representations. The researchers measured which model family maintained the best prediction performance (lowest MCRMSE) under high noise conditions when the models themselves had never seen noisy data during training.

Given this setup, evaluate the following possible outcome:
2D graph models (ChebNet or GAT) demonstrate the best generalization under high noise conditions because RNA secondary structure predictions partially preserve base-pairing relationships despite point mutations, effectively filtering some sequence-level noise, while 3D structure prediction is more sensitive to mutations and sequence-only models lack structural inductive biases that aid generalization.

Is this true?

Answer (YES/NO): NO